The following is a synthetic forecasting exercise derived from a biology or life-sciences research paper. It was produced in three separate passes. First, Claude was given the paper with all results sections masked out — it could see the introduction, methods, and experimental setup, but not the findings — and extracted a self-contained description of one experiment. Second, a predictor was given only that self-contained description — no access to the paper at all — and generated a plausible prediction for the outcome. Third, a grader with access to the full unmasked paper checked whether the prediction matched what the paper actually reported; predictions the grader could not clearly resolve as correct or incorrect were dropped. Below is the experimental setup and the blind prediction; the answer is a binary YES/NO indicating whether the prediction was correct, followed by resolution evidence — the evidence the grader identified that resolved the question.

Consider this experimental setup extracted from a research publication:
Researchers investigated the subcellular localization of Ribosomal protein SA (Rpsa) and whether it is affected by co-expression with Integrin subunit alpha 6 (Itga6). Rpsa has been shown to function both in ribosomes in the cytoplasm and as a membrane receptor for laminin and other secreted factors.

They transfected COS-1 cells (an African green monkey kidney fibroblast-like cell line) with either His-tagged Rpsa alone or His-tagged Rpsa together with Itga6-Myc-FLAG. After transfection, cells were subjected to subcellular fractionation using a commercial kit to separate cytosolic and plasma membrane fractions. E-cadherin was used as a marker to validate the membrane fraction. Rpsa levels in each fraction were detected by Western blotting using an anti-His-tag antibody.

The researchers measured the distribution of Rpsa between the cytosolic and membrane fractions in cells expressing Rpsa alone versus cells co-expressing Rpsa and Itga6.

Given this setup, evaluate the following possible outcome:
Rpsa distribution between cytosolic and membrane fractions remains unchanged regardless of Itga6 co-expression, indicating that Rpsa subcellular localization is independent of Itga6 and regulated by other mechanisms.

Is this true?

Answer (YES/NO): NO